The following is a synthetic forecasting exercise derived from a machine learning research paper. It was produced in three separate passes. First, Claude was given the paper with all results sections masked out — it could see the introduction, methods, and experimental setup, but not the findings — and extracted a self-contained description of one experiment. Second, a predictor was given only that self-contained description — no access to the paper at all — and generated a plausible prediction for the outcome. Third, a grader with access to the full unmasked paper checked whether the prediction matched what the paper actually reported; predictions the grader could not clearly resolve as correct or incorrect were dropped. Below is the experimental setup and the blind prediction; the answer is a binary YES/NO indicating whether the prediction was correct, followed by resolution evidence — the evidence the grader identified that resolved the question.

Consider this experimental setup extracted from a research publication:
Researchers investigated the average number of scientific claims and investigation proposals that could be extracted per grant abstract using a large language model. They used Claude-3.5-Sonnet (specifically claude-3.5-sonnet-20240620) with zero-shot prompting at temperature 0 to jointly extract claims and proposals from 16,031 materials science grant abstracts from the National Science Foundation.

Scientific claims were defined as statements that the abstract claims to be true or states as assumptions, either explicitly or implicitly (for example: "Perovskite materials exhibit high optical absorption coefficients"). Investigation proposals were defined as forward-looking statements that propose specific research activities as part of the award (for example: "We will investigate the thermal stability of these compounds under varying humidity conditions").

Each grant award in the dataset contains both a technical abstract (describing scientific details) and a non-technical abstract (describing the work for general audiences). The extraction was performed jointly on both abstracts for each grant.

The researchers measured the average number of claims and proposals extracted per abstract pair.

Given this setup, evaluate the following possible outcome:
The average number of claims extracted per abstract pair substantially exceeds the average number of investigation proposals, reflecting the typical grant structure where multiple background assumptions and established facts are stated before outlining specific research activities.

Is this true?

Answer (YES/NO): NO